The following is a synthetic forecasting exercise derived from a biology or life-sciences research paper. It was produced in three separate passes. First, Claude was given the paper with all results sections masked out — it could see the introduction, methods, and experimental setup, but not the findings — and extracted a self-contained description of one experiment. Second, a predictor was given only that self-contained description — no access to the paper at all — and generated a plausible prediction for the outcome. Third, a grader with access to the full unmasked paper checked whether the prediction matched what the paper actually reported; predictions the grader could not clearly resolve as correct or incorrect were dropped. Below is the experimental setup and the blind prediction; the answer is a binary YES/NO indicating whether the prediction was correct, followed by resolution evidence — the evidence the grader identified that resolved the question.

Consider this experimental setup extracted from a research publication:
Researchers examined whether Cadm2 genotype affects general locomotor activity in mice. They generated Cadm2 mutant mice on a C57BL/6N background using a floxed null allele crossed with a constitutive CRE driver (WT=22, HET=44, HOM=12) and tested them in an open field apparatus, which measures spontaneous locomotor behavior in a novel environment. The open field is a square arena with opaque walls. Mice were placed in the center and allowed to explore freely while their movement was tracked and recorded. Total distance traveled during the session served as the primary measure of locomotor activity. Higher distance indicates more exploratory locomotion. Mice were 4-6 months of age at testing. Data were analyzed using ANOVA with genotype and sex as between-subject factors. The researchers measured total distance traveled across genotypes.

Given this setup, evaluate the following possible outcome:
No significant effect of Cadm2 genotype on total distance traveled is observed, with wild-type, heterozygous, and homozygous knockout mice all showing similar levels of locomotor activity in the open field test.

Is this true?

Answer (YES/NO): NO